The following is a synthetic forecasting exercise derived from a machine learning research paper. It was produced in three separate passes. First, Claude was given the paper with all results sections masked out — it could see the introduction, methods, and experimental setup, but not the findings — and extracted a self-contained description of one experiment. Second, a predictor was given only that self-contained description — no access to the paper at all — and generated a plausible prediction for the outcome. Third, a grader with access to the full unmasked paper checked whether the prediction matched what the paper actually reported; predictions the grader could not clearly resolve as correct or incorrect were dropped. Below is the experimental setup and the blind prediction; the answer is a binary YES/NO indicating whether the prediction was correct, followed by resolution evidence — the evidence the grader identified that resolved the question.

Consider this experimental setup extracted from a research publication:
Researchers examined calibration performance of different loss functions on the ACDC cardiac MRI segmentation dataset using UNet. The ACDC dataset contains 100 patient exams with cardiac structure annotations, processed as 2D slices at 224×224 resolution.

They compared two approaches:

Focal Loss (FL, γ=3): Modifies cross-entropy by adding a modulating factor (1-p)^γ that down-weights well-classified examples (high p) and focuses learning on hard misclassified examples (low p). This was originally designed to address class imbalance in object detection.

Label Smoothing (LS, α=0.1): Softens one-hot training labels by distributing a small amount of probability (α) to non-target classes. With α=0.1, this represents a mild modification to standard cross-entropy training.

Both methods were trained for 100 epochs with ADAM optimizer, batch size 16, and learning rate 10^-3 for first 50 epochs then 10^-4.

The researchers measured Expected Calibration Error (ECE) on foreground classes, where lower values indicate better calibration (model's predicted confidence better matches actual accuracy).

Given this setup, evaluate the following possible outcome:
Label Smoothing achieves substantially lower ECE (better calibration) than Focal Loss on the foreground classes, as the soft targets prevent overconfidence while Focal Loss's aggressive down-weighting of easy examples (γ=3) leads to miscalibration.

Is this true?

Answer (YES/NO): YES